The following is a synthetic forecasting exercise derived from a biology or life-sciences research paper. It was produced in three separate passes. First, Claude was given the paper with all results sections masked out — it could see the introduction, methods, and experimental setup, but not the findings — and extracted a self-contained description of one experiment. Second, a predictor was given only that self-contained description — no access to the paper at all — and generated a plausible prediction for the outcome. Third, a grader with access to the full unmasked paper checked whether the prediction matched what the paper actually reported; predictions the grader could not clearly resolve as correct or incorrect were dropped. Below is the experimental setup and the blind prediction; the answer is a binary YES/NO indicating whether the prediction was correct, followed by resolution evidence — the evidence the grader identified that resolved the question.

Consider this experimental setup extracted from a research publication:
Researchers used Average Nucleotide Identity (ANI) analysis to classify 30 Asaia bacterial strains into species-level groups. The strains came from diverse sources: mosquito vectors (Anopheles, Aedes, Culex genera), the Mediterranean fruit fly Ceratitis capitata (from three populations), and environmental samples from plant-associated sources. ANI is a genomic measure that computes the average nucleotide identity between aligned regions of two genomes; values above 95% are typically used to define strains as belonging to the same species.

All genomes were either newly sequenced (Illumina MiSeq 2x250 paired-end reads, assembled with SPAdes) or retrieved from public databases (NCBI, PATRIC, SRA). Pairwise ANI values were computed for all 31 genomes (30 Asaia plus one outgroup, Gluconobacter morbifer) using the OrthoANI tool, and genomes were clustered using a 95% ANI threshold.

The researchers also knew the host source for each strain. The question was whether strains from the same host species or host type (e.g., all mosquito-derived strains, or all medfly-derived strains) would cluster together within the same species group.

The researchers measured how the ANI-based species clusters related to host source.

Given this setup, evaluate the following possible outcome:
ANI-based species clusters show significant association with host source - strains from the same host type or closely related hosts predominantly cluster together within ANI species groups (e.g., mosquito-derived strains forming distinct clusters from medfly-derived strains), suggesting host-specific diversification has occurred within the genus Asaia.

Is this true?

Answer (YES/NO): NO